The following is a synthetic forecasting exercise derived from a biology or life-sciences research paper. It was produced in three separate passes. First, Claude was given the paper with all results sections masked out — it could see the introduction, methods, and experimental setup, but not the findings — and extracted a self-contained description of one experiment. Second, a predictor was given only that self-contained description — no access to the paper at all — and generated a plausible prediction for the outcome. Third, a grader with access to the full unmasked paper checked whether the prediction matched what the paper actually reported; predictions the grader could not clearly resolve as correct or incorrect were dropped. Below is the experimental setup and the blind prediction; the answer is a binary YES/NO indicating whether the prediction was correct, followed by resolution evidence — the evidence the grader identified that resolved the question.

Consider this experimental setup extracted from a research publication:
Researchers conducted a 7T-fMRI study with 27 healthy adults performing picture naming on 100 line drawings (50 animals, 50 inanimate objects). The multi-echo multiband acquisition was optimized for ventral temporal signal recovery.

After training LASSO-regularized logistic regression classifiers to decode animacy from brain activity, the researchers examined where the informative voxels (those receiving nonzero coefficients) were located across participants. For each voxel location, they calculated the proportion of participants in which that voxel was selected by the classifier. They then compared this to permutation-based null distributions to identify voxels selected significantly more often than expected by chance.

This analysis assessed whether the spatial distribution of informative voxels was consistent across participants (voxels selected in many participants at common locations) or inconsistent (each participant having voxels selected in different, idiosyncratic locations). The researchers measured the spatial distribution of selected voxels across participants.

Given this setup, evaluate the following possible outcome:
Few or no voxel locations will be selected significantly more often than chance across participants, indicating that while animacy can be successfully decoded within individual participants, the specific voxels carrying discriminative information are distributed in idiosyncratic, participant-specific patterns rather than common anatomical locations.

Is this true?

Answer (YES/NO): NO